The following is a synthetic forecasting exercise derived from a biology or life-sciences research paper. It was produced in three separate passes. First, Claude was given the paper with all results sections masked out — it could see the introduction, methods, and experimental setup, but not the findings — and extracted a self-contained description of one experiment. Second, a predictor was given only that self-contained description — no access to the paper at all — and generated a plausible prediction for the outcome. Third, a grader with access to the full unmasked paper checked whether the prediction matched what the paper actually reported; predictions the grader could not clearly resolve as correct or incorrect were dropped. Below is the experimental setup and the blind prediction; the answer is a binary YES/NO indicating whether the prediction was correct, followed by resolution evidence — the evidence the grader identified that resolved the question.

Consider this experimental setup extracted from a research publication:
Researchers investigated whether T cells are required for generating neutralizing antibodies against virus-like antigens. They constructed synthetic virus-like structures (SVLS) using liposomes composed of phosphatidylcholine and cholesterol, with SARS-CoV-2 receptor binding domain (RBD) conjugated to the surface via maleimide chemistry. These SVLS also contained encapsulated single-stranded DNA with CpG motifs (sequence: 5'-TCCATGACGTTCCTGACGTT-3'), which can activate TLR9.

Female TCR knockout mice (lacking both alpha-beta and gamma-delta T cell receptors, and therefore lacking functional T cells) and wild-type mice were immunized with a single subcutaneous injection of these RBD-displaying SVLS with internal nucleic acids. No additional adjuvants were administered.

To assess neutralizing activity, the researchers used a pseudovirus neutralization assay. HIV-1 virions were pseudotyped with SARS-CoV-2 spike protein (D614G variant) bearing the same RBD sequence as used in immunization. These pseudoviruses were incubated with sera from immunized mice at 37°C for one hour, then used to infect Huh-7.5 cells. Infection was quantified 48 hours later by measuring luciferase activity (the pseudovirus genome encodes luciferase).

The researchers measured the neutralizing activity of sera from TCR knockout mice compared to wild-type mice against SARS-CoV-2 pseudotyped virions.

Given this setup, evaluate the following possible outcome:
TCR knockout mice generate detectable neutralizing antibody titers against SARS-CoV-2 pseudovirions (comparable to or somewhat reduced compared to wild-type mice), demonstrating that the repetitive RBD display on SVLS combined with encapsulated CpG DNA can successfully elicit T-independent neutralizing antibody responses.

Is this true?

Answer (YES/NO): YES